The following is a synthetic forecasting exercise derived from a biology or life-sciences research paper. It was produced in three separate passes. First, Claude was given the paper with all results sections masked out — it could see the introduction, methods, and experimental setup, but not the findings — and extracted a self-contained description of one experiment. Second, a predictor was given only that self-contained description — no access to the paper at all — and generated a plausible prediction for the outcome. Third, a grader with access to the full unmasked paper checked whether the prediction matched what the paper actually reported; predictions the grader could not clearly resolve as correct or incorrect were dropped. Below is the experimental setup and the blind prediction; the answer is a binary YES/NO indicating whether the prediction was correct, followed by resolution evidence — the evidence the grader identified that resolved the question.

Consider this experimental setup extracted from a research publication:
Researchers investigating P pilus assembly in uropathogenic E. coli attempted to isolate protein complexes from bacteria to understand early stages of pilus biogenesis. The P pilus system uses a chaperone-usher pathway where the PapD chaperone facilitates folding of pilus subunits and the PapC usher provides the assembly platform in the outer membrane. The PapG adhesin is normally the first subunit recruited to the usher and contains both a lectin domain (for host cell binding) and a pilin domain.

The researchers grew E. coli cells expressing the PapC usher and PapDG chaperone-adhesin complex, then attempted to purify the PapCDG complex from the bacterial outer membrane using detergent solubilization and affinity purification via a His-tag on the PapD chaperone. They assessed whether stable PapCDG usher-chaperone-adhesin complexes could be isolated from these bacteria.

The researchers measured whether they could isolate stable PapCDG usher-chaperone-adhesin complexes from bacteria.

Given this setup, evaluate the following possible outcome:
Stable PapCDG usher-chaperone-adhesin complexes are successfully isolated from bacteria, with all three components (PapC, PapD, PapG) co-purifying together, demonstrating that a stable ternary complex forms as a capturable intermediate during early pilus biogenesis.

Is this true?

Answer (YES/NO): NO